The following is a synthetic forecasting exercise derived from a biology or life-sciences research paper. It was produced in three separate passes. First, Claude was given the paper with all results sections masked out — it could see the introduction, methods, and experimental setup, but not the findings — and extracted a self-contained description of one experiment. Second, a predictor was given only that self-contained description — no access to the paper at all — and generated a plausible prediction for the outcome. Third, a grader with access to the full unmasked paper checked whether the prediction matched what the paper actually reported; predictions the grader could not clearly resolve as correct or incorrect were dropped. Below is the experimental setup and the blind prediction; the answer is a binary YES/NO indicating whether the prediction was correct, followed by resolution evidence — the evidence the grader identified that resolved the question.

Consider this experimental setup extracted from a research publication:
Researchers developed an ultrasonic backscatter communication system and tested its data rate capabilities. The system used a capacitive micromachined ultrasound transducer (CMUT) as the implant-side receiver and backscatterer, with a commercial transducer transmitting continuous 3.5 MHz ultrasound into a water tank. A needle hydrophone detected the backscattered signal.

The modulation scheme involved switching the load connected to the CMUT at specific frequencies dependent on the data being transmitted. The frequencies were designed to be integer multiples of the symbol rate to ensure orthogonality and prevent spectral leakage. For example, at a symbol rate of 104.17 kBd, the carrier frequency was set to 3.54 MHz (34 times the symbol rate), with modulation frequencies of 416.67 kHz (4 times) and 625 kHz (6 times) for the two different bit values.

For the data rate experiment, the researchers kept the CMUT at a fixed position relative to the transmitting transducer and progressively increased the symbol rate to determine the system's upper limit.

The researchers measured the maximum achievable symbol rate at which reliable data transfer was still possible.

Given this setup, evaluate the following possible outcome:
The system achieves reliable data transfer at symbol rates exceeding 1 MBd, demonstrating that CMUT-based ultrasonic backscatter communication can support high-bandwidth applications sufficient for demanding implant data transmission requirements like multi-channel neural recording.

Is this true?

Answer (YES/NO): NO